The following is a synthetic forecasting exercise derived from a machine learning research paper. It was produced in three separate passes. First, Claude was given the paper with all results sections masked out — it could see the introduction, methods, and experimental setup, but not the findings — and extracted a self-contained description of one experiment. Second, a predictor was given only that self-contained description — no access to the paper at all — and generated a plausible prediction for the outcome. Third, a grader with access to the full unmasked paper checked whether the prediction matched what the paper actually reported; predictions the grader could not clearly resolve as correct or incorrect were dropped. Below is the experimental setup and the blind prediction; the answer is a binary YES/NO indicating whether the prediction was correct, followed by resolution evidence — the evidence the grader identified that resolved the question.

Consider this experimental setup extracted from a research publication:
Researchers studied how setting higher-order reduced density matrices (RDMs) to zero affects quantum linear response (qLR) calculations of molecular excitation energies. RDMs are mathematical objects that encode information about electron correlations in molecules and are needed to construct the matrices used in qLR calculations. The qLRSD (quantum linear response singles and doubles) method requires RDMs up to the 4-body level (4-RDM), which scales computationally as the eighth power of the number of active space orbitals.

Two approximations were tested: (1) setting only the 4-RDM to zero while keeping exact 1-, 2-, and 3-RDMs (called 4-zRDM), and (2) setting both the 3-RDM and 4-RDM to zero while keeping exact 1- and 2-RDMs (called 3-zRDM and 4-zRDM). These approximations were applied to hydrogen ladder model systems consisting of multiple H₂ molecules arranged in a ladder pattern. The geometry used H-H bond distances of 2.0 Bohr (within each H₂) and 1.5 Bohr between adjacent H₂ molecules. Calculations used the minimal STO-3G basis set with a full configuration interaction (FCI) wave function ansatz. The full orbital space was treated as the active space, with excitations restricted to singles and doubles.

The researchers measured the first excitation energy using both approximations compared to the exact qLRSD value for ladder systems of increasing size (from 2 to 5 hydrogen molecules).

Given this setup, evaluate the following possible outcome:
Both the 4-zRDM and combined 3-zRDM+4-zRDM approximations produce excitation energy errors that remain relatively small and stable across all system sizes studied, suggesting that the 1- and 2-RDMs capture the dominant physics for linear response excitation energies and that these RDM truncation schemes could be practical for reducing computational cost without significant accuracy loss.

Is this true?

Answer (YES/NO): NO